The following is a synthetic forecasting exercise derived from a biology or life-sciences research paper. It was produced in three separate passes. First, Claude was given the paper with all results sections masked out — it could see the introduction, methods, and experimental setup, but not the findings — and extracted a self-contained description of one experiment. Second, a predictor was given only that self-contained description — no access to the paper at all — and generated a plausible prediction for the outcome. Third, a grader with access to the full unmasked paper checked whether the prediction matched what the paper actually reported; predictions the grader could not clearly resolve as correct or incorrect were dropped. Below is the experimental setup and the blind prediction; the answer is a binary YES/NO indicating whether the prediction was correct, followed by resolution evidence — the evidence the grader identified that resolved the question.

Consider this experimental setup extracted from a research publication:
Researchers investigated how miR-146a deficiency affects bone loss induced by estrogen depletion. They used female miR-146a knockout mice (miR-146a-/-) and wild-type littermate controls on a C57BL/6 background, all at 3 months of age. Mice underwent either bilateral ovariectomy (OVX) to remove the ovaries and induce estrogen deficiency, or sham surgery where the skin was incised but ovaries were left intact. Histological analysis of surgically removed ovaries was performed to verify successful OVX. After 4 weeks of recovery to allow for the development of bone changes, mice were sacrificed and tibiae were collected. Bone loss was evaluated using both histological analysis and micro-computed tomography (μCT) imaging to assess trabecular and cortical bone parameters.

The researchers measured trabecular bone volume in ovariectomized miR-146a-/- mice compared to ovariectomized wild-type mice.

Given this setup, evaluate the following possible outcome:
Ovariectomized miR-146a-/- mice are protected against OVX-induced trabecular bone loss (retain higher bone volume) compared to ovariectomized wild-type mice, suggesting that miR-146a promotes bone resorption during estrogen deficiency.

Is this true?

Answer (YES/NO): YES